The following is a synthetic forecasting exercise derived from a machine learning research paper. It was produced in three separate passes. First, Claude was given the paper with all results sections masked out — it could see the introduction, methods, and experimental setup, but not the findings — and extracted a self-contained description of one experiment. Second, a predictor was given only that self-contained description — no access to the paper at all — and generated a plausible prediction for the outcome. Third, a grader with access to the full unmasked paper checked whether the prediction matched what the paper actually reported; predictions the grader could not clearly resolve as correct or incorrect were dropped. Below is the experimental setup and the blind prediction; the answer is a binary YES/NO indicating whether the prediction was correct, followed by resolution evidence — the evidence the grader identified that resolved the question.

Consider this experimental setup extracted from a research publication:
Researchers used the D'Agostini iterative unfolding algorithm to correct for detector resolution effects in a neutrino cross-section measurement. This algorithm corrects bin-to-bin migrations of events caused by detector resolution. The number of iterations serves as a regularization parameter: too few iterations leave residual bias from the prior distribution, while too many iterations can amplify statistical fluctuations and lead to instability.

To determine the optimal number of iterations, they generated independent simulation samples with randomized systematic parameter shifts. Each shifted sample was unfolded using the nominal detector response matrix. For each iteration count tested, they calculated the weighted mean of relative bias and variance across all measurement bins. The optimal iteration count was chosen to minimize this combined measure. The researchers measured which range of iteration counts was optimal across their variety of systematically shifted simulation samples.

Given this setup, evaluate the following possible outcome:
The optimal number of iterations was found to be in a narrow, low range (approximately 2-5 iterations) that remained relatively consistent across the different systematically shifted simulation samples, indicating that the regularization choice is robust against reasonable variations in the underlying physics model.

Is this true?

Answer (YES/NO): YES